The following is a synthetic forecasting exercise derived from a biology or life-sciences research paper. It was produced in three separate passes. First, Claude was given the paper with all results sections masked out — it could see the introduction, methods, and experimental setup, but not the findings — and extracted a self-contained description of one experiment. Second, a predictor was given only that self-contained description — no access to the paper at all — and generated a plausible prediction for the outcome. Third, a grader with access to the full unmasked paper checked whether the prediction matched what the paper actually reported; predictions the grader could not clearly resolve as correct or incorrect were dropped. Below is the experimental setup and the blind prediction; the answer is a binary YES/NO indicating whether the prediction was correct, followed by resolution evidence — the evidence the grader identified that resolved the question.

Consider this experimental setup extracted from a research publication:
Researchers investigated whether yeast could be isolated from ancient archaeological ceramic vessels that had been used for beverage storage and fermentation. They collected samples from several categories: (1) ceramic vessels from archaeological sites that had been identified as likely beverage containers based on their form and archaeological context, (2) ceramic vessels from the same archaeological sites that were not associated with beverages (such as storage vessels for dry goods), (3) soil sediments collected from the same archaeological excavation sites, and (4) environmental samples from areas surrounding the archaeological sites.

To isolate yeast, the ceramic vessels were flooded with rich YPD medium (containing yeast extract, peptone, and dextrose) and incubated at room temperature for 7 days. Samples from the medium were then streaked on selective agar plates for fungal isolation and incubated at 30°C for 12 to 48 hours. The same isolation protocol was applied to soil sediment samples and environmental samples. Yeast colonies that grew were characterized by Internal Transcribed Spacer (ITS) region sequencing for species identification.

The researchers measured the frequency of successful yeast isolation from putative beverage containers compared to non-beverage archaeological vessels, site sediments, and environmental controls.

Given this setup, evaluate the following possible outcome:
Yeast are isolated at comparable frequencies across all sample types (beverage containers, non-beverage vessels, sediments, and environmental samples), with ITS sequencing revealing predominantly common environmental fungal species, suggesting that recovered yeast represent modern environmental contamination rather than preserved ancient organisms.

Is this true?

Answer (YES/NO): NO